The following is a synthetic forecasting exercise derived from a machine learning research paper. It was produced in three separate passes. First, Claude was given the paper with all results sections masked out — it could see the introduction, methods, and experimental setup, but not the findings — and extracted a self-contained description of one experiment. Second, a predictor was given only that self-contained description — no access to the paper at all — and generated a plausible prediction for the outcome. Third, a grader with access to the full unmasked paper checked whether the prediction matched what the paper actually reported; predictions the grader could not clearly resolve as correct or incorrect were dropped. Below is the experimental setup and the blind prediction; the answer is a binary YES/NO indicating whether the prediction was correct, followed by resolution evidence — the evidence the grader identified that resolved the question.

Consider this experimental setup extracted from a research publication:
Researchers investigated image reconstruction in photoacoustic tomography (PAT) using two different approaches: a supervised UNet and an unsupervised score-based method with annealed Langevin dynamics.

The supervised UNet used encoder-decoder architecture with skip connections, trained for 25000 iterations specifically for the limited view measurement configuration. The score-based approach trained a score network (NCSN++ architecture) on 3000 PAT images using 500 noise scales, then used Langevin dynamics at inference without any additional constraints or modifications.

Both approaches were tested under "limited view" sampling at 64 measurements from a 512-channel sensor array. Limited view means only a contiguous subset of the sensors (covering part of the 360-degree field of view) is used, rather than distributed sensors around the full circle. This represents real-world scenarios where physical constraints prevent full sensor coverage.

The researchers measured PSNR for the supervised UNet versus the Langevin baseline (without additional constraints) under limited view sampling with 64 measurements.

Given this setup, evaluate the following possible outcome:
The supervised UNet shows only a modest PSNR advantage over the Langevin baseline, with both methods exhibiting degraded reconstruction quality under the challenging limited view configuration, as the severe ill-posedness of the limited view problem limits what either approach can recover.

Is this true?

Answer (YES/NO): NO